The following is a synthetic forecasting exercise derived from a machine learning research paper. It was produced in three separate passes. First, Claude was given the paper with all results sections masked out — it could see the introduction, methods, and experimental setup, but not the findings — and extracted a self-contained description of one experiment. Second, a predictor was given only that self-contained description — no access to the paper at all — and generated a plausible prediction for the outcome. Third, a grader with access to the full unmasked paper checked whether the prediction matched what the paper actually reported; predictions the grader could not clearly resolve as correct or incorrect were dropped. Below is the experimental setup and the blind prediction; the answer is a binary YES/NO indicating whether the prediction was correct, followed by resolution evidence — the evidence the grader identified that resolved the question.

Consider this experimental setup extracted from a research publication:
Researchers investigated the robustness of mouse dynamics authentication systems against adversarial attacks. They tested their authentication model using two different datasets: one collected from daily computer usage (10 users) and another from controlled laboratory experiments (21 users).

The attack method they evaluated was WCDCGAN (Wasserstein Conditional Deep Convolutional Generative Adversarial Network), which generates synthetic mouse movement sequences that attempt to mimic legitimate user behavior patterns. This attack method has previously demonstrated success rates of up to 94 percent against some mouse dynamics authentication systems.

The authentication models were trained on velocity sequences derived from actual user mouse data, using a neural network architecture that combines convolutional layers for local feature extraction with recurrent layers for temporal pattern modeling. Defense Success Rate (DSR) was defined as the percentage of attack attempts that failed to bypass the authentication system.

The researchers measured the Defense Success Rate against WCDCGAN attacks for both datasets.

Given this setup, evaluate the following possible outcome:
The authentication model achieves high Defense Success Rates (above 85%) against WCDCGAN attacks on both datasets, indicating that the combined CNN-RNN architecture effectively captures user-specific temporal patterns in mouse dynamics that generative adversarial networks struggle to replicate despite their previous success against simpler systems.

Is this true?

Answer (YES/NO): NO